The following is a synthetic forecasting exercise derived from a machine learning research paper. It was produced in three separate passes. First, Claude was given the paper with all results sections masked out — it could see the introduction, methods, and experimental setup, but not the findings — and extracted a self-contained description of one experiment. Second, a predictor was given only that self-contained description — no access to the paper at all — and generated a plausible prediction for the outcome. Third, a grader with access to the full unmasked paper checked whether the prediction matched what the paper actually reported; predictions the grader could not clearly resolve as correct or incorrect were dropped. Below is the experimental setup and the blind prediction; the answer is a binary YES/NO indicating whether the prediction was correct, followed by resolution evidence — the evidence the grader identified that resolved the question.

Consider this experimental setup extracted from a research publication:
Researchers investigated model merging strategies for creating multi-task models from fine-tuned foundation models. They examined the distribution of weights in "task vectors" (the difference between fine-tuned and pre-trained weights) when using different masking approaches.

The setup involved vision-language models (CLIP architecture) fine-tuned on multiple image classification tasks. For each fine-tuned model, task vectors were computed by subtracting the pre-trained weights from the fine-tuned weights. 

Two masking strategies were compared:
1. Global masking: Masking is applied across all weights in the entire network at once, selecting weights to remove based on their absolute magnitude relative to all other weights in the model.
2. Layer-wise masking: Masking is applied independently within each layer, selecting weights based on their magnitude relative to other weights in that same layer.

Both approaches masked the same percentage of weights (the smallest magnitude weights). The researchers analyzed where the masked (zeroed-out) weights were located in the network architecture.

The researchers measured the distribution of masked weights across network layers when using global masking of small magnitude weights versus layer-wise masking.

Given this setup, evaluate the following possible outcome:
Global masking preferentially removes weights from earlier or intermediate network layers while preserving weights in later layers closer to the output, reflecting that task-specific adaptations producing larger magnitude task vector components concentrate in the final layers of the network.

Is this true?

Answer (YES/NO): NO